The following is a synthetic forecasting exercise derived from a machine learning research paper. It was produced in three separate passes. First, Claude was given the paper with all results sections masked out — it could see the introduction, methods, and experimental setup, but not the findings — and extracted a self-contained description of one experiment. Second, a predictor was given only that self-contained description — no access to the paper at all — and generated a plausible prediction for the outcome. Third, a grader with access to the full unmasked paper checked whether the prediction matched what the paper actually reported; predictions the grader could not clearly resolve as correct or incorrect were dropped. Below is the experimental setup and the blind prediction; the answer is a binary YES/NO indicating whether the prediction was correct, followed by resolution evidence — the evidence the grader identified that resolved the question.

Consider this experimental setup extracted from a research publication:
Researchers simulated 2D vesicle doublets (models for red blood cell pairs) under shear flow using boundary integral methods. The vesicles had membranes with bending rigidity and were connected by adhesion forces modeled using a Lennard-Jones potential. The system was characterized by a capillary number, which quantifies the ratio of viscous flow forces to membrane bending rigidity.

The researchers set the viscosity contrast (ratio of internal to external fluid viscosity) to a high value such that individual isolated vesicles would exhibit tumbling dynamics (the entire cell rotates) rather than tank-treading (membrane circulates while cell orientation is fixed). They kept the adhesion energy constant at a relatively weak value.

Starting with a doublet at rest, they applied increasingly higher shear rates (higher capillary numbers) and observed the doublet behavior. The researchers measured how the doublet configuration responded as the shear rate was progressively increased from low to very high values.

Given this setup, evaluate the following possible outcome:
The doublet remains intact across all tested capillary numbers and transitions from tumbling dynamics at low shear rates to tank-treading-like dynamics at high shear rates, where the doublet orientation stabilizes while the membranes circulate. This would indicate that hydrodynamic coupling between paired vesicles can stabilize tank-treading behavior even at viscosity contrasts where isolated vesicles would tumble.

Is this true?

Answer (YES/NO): NO